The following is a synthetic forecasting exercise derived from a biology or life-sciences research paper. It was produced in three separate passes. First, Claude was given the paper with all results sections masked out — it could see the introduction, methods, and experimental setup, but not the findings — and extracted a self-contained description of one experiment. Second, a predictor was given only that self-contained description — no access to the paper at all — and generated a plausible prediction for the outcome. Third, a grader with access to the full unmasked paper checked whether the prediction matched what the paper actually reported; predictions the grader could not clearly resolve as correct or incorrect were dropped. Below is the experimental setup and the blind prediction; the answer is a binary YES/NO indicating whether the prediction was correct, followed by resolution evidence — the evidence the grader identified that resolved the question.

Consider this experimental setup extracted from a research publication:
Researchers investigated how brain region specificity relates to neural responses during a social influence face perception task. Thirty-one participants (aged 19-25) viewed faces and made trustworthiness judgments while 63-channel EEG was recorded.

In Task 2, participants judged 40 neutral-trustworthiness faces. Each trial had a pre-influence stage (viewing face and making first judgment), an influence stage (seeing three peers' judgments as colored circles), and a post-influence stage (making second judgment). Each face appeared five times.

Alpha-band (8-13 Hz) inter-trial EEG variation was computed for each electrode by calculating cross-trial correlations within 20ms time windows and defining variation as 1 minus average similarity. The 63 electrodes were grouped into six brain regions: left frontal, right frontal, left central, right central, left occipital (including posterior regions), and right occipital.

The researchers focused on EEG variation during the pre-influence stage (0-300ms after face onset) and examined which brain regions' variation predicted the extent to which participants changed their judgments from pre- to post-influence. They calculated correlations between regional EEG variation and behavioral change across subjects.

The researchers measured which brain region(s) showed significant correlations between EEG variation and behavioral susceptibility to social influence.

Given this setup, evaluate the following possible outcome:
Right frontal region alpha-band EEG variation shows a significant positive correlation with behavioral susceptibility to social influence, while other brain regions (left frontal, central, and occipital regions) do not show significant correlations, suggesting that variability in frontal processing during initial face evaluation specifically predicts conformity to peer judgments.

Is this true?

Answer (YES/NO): NO